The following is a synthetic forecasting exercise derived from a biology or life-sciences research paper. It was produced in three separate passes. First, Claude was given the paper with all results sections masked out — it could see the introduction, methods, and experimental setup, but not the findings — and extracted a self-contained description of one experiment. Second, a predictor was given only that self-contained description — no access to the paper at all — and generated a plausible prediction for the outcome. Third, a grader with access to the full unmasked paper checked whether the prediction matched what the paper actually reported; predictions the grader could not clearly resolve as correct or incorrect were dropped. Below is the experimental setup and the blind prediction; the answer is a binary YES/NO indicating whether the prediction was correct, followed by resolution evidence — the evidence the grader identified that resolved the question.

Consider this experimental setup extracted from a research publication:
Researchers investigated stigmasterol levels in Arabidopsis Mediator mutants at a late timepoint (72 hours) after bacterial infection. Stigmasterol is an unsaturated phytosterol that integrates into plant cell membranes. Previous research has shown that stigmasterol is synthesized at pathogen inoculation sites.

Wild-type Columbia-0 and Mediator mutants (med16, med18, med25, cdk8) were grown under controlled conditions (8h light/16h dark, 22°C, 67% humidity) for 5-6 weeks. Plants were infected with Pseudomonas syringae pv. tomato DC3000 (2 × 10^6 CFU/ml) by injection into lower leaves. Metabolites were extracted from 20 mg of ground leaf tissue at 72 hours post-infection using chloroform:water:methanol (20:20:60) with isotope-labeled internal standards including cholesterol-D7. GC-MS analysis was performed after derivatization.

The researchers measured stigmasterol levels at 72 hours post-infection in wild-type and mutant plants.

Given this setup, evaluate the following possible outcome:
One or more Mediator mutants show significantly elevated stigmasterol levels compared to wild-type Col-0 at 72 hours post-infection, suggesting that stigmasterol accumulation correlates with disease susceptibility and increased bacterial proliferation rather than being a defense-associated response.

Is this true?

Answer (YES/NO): YES